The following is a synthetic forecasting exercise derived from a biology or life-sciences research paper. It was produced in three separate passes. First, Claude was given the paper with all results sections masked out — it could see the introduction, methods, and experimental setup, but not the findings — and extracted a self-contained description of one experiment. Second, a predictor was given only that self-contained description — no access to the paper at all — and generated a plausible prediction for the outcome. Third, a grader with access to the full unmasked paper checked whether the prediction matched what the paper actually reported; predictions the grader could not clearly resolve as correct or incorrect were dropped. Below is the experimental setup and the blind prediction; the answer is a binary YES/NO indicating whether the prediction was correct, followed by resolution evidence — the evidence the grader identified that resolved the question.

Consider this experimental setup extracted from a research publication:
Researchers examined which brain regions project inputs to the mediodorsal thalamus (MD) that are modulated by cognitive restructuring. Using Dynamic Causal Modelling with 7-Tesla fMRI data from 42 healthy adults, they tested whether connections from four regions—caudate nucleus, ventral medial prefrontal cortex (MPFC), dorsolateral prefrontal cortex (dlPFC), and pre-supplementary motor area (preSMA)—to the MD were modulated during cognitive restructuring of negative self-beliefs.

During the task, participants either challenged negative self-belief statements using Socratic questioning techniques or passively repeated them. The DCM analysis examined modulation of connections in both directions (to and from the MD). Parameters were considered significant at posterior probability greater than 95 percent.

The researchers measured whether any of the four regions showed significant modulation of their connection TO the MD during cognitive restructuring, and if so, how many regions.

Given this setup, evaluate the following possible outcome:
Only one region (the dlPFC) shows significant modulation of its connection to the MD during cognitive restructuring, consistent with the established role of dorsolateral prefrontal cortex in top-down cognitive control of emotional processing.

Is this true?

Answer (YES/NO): NO